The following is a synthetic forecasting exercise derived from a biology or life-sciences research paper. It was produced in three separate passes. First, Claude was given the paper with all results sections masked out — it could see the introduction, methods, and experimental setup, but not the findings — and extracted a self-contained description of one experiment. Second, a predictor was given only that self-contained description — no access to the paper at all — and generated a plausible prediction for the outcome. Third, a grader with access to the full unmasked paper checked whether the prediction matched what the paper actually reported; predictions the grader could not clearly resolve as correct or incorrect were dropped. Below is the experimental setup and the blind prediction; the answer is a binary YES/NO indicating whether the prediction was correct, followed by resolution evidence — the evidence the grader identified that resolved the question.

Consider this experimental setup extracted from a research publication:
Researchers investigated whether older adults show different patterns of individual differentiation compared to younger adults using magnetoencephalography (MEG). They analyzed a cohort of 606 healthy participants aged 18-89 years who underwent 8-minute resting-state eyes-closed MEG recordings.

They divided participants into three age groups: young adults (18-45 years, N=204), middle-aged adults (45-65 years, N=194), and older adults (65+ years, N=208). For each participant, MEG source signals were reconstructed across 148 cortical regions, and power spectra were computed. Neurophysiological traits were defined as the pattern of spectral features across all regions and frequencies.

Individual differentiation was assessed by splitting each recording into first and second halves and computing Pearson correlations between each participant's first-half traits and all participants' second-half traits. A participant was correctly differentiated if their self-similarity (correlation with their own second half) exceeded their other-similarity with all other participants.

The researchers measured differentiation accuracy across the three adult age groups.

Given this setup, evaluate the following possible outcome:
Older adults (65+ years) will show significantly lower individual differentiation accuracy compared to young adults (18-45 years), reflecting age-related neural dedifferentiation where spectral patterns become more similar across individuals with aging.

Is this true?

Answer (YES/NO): NO